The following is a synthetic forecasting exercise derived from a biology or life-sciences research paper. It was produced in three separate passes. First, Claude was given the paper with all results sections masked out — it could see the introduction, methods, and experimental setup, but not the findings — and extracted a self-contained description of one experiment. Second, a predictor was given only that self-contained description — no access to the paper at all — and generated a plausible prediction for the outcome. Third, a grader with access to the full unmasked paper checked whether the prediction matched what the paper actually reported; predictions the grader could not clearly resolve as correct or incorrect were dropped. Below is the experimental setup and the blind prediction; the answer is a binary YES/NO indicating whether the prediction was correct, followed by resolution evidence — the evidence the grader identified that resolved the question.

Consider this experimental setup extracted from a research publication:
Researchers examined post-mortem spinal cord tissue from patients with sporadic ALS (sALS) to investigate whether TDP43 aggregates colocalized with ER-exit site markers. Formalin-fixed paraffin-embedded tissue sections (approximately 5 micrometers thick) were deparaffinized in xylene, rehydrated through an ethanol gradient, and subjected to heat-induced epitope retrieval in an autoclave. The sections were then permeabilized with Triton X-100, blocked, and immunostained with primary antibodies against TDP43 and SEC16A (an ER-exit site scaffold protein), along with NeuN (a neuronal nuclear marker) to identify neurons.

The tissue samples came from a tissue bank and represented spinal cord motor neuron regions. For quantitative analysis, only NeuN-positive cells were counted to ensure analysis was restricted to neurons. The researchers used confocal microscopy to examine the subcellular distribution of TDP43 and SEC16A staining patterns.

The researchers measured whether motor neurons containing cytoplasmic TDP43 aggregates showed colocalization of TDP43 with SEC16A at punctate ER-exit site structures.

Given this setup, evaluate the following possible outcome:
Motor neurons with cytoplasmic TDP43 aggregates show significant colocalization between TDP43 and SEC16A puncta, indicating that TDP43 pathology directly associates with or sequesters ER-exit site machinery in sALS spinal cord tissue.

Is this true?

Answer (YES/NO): NO